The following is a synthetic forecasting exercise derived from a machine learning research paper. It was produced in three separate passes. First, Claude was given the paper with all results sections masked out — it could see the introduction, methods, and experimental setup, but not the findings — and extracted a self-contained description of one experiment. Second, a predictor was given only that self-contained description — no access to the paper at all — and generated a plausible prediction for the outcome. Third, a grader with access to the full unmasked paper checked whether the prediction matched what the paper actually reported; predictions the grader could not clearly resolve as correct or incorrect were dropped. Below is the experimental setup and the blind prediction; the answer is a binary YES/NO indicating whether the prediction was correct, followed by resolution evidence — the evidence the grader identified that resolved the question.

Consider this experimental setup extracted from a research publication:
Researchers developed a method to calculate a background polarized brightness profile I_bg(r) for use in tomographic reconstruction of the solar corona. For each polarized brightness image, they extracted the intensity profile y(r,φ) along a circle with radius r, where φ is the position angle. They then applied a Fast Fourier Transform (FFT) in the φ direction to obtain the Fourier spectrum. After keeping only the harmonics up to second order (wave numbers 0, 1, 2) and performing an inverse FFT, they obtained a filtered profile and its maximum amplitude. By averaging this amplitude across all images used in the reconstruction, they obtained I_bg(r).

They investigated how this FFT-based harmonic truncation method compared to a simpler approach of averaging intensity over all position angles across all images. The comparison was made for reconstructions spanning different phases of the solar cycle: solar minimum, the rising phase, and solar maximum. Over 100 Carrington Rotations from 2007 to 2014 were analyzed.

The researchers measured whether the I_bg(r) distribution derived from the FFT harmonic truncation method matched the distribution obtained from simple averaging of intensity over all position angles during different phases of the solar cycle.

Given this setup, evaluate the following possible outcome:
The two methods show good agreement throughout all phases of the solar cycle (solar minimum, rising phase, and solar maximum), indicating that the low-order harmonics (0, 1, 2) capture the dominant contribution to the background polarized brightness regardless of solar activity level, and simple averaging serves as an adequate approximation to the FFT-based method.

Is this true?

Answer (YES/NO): NO